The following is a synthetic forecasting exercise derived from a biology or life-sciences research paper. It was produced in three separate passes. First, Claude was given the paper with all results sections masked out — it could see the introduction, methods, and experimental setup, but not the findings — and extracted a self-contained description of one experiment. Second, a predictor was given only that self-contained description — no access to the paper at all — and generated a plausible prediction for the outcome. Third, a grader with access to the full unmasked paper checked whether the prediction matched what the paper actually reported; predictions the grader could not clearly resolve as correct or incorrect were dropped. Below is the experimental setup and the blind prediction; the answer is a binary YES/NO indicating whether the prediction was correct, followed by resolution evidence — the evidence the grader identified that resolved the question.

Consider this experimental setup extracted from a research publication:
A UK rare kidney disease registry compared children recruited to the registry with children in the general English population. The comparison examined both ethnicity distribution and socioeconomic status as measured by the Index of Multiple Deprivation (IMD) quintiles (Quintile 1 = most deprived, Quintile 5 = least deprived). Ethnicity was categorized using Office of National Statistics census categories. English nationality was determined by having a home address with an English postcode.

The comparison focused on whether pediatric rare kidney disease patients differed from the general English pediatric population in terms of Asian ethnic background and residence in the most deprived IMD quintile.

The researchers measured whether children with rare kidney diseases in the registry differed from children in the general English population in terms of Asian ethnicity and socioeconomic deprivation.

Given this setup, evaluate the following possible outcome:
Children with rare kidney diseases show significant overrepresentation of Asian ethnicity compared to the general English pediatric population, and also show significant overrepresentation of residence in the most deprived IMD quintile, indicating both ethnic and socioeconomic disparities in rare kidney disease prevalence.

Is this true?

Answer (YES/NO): YES